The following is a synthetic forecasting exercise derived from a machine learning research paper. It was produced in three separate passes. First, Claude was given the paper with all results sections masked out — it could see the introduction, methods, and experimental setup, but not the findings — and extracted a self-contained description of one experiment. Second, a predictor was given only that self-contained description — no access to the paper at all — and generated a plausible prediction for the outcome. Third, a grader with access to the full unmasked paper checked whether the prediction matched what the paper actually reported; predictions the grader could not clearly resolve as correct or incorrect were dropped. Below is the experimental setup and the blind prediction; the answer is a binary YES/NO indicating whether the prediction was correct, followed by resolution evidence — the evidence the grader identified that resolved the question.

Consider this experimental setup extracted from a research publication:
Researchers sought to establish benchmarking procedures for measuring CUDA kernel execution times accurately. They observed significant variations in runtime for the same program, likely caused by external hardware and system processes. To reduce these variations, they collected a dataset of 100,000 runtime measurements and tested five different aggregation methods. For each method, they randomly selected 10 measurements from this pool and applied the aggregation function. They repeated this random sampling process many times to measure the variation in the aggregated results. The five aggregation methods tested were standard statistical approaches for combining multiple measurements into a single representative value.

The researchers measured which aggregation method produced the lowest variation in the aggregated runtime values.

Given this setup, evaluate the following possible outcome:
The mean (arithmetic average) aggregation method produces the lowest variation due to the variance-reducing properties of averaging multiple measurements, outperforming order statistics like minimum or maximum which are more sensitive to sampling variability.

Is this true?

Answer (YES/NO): NO